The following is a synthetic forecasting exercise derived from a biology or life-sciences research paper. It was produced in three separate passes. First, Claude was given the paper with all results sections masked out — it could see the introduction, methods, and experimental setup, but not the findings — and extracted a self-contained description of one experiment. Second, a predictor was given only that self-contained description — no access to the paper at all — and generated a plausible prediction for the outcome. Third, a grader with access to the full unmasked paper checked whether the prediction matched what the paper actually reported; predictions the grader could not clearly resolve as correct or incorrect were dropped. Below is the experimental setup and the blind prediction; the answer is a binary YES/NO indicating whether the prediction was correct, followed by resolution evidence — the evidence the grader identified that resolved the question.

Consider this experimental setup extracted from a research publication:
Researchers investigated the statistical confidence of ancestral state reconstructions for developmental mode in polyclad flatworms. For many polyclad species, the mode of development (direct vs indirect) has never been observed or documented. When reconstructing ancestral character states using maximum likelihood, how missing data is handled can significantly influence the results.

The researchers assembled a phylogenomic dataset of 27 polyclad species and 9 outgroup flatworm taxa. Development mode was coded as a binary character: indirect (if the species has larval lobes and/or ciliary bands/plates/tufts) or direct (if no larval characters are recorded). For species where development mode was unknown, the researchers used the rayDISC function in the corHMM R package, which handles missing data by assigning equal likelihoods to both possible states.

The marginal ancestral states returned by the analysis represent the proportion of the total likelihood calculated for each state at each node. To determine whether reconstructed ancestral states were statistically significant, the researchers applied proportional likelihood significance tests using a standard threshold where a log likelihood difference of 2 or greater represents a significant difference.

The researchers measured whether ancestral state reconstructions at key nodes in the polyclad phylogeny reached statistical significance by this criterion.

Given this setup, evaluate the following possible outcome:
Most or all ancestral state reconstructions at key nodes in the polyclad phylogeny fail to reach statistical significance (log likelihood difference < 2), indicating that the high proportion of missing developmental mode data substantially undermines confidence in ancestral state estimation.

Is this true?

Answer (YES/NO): YES